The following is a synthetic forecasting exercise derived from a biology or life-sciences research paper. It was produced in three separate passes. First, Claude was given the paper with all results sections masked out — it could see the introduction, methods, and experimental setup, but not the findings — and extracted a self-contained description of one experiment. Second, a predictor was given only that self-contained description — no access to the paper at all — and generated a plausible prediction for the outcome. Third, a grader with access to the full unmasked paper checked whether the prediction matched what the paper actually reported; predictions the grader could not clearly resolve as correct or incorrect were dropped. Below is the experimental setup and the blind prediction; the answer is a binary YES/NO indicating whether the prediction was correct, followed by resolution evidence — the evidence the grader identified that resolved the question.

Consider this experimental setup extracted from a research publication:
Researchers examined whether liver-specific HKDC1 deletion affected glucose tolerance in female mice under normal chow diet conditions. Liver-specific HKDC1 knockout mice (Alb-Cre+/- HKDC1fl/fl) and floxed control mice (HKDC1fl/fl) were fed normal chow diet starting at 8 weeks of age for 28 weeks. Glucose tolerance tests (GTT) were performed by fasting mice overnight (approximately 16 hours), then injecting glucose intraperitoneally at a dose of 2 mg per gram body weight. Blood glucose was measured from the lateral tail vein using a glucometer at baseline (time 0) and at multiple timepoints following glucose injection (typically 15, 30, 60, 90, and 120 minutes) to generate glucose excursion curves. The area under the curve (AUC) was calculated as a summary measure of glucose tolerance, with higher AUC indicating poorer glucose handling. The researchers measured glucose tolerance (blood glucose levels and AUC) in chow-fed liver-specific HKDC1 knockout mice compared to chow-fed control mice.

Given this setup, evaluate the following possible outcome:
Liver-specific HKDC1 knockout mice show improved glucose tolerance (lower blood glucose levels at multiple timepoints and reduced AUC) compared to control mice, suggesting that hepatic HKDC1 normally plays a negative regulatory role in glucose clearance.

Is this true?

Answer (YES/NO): NO